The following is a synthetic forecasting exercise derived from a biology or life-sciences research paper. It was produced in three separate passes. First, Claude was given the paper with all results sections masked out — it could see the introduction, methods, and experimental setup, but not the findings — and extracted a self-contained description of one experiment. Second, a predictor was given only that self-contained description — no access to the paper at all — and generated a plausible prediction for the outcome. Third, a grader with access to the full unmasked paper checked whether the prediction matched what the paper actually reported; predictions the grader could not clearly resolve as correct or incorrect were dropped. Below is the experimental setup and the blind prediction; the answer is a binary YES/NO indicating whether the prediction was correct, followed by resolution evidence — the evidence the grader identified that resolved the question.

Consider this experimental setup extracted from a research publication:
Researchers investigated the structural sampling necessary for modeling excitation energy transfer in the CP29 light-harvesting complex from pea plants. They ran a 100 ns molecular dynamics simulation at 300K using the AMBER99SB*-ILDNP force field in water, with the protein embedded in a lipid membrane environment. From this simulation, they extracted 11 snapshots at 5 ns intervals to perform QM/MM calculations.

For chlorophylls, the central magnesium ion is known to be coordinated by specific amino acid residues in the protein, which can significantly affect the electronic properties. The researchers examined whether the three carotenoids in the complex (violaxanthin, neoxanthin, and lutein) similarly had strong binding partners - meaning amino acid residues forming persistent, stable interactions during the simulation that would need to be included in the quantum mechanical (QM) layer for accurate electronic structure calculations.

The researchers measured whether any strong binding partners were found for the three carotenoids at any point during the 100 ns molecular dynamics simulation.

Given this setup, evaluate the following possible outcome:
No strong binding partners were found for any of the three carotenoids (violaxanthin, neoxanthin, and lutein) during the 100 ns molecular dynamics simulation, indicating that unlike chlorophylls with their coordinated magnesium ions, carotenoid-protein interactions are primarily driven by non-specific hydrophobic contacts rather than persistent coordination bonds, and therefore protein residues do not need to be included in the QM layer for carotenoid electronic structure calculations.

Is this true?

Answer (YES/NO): YES